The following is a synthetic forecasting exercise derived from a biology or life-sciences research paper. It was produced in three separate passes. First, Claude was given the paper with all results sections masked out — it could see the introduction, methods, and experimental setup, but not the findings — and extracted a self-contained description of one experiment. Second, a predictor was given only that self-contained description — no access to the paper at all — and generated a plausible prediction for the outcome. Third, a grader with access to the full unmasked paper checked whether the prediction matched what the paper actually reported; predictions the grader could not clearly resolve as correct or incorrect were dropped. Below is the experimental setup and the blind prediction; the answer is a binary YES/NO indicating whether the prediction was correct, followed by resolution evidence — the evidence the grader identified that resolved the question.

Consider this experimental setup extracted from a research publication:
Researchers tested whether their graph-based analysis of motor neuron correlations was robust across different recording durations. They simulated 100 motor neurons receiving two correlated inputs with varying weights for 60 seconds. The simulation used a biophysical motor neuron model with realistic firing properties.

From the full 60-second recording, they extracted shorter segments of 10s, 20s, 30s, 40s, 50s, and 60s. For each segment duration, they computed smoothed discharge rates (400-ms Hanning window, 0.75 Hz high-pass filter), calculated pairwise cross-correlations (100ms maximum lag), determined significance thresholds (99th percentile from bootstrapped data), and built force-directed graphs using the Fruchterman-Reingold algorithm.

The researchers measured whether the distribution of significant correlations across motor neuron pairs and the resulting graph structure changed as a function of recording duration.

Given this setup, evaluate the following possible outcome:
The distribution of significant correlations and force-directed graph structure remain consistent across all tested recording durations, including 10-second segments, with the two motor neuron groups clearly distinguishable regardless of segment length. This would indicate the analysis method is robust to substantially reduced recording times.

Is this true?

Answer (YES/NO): YES